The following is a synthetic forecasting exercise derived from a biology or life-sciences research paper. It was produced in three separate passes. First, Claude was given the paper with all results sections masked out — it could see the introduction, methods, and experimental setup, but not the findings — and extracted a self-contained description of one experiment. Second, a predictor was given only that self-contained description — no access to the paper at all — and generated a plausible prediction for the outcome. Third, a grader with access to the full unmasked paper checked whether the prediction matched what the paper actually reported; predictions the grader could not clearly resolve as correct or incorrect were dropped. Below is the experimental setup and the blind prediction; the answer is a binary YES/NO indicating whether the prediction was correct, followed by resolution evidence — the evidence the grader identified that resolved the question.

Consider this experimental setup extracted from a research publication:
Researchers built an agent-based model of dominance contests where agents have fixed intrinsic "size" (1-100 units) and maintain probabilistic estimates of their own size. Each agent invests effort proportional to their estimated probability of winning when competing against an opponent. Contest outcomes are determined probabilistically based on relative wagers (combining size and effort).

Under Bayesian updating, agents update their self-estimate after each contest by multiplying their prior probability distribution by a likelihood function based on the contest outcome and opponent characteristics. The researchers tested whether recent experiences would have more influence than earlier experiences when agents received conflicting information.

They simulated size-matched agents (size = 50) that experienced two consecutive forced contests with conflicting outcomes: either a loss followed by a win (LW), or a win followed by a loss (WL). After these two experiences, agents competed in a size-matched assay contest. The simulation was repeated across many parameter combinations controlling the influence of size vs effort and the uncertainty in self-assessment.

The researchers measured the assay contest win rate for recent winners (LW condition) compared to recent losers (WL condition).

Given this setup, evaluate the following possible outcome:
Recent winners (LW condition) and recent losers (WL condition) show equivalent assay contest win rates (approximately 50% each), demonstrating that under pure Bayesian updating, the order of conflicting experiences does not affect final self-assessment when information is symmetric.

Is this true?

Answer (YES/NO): NO